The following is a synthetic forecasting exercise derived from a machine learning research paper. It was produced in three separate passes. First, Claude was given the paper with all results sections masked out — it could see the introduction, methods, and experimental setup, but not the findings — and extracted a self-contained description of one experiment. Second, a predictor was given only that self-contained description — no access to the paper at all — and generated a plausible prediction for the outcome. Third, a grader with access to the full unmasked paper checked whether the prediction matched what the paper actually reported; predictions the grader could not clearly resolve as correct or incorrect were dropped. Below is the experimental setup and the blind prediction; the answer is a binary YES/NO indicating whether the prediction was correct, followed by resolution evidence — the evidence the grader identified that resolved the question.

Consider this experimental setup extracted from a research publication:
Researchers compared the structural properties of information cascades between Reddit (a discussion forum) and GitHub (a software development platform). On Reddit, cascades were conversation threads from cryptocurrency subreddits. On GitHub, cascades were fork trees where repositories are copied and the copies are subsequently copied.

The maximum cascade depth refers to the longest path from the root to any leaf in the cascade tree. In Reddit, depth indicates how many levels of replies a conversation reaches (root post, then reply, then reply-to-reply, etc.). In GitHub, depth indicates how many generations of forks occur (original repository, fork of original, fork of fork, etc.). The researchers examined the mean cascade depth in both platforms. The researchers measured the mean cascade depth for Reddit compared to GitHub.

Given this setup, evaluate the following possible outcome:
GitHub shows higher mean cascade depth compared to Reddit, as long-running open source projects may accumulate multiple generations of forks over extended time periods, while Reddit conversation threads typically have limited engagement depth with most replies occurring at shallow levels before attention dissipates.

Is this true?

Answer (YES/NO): NO